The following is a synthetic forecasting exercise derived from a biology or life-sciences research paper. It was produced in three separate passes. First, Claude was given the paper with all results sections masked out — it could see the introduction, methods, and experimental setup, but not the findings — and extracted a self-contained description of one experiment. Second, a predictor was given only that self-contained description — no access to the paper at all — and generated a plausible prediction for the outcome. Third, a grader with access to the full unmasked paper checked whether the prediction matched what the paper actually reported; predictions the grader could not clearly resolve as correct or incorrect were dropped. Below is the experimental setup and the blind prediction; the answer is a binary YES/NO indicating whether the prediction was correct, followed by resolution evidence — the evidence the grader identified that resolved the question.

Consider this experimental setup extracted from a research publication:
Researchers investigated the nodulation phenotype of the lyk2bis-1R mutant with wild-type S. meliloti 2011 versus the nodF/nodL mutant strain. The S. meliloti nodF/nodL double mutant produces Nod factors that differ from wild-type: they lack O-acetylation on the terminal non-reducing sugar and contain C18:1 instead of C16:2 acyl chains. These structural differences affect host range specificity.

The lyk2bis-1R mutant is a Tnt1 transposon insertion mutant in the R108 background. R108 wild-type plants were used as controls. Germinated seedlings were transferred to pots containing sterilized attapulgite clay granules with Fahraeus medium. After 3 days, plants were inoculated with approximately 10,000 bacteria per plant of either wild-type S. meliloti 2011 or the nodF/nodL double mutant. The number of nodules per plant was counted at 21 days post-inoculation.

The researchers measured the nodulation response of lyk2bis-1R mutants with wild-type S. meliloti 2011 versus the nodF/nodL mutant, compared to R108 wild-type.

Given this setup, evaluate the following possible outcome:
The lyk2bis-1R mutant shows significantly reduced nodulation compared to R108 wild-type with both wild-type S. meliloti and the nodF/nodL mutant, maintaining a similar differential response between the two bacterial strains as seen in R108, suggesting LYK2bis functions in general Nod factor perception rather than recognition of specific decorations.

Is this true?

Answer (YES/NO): NO